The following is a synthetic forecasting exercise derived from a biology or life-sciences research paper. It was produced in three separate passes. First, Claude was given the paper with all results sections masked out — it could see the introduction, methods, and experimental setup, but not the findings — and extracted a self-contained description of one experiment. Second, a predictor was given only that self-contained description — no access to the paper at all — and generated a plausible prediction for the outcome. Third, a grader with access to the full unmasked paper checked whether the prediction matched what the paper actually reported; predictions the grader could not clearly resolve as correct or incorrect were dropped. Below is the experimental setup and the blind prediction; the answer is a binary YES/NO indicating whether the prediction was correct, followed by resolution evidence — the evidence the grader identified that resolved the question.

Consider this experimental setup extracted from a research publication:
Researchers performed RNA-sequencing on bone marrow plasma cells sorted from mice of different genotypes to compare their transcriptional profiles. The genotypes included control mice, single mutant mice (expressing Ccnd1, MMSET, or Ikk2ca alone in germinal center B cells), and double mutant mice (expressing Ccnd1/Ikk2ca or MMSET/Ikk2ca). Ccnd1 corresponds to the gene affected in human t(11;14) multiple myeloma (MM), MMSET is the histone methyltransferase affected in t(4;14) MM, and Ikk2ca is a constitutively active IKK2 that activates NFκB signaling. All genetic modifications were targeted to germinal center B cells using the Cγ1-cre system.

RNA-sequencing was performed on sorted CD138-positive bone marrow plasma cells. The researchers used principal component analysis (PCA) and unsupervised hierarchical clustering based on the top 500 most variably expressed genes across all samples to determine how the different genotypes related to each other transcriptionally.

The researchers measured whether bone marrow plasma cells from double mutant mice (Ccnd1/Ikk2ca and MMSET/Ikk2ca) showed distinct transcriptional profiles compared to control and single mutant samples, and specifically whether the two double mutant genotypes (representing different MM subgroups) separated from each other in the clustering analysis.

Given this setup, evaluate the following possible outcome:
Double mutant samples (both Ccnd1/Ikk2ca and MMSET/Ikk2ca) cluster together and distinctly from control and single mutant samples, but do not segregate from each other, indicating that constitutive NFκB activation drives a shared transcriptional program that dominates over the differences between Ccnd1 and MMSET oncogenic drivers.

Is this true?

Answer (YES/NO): NO